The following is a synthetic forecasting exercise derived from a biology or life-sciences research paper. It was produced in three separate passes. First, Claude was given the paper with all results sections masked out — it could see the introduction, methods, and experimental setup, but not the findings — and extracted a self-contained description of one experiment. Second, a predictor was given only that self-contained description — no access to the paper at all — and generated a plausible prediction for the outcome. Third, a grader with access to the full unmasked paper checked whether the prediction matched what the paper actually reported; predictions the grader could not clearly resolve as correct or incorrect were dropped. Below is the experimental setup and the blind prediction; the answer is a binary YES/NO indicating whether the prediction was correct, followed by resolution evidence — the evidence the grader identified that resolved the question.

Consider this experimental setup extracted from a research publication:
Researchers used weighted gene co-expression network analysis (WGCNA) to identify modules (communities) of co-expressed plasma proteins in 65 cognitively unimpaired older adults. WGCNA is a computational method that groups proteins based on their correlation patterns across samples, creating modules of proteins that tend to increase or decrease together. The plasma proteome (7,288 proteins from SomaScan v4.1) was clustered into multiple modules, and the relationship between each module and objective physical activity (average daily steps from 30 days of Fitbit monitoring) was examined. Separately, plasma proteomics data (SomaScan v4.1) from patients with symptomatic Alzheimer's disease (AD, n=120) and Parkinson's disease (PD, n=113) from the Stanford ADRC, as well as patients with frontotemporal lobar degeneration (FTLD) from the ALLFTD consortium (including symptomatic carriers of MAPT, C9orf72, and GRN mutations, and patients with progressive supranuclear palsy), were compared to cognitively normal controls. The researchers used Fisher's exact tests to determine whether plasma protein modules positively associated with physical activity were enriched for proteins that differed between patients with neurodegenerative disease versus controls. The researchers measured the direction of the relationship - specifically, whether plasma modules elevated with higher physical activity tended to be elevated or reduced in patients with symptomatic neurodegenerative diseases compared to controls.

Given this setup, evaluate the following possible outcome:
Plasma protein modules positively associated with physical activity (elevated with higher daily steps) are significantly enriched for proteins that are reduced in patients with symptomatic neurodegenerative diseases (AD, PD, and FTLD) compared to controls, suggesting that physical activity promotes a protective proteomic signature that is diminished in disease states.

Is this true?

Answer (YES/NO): YES